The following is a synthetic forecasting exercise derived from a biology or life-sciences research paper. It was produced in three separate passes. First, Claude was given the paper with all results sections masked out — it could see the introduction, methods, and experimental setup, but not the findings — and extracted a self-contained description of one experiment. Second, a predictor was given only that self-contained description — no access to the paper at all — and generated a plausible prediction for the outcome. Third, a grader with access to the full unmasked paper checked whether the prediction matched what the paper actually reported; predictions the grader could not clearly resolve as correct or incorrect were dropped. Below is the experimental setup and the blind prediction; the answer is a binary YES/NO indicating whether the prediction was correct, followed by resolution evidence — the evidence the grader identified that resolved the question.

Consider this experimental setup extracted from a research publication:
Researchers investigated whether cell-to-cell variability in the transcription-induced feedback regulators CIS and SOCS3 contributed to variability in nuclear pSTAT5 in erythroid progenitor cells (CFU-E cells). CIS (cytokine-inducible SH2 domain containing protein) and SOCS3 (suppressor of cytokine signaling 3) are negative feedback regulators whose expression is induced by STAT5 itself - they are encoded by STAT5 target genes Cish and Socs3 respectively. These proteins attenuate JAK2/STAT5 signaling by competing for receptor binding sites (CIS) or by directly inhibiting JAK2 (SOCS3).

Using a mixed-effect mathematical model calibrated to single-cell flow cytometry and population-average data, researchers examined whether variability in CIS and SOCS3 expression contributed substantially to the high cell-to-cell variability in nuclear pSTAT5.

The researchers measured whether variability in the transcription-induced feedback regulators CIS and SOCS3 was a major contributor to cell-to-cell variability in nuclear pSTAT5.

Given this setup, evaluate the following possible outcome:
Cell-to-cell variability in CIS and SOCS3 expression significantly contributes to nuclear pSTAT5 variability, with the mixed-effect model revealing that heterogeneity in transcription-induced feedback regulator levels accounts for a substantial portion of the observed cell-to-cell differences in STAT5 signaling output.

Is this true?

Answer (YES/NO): NO